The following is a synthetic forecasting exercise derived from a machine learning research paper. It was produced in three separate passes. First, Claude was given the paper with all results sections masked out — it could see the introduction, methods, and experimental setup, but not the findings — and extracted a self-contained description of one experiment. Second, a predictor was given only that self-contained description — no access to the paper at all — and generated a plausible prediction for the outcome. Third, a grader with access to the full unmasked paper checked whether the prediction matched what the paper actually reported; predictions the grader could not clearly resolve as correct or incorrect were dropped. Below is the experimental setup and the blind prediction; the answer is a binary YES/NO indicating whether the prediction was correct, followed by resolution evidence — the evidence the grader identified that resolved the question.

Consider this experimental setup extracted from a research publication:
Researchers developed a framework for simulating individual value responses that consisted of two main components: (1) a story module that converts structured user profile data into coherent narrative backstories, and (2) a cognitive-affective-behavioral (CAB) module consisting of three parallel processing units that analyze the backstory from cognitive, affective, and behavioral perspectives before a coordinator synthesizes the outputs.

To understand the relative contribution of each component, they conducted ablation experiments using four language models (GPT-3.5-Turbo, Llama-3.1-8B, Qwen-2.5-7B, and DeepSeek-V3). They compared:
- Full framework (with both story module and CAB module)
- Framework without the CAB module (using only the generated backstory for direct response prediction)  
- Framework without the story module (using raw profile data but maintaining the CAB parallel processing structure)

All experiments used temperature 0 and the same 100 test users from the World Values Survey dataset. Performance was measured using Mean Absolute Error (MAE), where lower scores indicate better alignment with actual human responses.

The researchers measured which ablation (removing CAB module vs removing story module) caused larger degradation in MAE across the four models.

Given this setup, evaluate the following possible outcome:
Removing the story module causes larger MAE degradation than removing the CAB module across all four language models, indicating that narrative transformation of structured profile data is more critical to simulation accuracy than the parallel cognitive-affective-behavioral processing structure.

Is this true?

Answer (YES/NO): NO